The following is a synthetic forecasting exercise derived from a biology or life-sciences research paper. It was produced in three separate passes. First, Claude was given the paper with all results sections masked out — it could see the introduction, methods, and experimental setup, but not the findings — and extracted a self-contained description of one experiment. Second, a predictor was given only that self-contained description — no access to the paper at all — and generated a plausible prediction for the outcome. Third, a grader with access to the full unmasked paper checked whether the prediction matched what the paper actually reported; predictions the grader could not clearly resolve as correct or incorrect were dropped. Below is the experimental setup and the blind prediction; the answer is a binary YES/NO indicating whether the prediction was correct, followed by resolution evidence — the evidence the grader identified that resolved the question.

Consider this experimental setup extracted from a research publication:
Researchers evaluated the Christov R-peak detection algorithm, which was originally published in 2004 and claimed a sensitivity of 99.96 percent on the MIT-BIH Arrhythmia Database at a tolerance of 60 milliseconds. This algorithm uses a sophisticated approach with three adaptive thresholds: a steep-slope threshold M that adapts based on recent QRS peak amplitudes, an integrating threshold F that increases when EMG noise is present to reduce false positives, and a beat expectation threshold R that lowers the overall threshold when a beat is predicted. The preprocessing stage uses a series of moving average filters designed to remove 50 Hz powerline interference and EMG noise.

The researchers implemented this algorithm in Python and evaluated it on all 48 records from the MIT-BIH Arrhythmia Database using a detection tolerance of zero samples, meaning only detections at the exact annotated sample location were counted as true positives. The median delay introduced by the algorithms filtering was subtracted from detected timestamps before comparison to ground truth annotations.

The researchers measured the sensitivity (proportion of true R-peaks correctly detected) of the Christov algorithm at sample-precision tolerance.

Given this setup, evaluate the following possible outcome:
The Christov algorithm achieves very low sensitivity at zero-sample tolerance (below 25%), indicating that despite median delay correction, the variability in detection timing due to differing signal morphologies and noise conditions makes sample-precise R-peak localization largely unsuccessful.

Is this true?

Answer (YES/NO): YES